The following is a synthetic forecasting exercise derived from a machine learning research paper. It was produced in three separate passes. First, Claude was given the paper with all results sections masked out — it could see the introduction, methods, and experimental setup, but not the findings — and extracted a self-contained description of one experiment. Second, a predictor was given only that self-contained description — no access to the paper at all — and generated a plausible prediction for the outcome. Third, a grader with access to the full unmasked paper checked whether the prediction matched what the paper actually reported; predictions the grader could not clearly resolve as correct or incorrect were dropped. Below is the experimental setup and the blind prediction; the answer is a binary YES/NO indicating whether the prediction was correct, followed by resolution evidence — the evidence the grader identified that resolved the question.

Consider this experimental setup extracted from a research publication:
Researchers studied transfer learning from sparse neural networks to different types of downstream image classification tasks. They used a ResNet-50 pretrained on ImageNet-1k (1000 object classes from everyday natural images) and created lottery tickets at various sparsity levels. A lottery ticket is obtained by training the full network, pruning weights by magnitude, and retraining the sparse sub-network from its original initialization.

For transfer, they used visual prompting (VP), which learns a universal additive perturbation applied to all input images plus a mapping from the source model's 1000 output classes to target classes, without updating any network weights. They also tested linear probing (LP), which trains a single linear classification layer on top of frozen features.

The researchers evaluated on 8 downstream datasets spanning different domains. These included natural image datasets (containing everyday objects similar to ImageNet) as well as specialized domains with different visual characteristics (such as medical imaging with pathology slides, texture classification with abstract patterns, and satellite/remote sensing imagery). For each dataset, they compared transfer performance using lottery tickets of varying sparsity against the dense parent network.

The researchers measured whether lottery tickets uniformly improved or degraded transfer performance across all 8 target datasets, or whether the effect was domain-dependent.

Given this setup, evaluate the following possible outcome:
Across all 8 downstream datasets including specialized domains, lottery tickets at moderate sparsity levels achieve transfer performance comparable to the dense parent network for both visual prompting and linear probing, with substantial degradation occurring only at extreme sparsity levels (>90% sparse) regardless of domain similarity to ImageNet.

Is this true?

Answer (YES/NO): NO